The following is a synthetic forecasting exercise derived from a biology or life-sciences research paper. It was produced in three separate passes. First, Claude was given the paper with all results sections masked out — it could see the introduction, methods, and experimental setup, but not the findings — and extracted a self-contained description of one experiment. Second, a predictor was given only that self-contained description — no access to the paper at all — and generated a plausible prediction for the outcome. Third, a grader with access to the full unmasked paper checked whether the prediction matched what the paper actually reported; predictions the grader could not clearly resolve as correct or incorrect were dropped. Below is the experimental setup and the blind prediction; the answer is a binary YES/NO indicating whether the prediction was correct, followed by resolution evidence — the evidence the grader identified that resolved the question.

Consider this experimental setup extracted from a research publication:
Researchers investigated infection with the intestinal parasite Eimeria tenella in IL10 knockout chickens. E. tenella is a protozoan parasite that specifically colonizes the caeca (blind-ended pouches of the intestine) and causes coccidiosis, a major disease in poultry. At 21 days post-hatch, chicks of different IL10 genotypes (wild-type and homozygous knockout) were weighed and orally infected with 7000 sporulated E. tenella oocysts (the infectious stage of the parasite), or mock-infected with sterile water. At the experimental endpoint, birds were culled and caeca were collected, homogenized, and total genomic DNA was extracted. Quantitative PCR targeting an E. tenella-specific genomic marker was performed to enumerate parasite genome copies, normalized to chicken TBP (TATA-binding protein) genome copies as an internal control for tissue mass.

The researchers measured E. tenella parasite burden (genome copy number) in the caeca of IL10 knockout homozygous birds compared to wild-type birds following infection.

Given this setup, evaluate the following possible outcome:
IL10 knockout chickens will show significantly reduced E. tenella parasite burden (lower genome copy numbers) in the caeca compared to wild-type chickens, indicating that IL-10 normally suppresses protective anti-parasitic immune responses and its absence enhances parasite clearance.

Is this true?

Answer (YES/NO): YES